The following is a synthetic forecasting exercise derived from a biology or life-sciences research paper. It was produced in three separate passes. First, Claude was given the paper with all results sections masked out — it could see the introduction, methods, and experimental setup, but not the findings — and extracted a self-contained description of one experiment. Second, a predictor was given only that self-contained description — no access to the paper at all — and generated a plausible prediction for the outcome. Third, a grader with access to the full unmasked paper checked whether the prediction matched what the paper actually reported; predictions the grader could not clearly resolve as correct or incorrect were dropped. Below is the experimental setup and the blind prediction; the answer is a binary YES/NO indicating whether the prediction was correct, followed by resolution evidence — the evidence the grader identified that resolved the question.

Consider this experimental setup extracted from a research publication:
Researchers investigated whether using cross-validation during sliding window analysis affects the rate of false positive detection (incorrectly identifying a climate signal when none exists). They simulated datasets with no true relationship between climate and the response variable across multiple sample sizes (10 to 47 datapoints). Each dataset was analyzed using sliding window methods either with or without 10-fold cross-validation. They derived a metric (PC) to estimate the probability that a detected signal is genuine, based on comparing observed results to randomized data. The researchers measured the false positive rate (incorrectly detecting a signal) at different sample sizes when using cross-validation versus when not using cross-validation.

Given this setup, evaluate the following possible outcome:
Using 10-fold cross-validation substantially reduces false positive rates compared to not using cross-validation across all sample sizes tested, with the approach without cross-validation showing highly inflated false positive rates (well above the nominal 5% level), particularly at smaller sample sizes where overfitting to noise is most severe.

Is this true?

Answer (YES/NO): NO